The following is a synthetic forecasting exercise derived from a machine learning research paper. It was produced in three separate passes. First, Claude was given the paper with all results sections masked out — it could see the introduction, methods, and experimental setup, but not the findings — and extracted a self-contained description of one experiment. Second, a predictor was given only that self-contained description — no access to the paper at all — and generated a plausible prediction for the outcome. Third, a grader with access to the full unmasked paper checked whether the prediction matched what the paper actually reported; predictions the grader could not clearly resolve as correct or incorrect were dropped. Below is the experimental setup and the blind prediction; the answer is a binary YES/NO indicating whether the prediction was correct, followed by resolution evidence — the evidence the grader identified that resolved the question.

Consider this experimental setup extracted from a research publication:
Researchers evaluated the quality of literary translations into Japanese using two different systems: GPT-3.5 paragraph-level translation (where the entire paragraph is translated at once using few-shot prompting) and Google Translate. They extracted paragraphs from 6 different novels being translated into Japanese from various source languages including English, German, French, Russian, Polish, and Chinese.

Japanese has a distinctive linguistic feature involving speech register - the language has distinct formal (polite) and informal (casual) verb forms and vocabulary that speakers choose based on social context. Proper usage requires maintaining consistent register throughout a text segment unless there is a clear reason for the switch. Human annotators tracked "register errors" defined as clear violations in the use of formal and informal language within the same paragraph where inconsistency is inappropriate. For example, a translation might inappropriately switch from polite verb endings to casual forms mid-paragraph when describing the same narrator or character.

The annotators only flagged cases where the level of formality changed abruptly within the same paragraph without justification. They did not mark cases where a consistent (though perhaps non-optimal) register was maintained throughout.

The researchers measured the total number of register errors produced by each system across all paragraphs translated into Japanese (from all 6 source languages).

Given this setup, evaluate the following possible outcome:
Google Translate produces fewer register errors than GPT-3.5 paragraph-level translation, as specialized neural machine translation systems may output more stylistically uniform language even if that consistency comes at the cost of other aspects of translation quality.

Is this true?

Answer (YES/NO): NO